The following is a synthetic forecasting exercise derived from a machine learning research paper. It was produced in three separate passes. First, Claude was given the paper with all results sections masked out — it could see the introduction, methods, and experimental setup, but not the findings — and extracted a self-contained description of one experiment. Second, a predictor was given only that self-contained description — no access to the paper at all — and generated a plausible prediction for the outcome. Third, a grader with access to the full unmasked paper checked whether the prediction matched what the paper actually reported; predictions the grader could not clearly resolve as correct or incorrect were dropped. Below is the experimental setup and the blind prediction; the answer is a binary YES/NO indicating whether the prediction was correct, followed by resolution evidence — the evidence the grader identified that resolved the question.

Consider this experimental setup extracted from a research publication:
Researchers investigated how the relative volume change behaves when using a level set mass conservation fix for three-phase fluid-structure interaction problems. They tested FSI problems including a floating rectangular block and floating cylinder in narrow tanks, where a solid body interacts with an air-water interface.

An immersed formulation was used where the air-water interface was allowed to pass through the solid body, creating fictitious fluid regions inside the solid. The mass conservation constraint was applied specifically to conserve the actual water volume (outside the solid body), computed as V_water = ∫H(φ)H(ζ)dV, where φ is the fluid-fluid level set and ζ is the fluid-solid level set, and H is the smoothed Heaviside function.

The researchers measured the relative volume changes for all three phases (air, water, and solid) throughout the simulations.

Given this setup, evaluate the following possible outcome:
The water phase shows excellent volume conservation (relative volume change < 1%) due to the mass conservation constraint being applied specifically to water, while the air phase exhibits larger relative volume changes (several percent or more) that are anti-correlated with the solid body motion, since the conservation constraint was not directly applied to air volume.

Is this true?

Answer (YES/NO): NO